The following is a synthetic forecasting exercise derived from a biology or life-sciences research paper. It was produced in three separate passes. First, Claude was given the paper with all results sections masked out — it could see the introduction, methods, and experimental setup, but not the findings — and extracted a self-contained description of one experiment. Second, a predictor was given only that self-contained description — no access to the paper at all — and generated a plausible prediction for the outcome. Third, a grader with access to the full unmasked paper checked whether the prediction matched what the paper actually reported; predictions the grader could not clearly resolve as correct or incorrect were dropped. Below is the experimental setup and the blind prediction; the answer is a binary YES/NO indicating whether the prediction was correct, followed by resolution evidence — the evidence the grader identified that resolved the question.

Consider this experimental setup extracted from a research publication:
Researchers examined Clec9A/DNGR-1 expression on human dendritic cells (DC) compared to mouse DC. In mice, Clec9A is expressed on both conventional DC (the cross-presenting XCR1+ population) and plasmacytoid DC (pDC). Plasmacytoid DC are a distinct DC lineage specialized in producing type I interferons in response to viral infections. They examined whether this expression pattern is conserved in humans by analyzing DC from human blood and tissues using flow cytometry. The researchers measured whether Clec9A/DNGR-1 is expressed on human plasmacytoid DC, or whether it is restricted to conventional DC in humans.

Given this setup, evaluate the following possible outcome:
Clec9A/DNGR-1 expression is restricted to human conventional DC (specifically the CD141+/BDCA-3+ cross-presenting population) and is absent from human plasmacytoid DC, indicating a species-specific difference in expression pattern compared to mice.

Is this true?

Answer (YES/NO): YES